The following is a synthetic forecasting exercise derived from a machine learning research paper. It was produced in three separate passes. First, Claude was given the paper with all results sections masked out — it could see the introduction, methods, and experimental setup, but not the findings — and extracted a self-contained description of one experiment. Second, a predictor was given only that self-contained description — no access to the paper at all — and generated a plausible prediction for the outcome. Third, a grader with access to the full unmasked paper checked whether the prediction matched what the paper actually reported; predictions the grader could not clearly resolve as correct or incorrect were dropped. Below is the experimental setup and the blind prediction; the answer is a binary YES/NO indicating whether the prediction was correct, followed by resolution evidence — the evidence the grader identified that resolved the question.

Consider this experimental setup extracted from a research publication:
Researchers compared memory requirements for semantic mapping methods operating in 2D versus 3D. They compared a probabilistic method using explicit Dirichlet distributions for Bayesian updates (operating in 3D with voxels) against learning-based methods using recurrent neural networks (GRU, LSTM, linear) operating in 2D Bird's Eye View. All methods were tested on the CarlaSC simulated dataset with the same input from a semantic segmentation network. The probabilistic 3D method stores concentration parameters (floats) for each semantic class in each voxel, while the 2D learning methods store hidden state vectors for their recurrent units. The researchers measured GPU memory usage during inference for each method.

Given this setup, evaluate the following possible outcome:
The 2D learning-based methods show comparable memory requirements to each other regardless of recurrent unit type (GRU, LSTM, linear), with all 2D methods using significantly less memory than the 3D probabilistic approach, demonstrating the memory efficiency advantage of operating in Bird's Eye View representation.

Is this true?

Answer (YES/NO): NO